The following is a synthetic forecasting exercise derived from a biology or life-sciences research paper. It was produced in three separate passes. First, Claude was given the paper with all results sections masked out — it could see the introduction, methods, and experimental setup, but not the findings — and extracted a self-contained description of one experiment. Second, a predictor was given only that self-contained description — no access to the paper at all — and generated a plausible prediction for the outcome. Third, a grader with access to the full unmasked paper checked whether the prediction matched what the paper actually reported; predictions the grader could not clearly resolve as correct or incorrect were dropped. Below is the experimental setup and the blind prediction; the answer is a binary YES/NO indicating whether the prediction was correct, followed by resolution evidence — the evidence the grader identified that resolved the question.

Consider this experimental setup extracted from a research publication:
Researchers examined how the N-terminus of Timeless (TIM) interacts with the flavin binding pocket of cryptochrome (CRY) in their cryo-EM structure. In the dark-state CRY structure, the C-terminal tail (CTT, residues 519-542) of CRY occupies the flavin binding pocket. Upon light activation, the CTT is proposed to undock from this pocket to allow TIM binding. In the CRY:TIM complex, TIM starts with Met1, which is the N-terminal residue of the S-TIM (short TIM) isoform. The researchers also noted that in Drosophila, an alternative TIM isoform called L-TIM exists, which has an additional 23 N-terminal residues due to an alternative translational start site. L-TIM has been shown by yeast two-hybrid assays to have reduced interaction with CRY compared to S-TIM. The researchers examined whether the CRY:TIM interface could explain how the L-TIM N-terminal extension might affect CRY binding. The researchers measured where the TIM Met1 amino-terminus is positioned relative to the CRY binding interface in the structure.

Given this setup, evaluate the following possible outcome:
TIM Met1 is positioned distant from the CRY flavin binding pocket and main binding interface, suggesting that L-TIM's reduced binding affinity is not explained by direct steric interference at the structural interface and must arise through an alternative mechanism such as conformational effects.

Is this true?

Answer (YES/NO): NO